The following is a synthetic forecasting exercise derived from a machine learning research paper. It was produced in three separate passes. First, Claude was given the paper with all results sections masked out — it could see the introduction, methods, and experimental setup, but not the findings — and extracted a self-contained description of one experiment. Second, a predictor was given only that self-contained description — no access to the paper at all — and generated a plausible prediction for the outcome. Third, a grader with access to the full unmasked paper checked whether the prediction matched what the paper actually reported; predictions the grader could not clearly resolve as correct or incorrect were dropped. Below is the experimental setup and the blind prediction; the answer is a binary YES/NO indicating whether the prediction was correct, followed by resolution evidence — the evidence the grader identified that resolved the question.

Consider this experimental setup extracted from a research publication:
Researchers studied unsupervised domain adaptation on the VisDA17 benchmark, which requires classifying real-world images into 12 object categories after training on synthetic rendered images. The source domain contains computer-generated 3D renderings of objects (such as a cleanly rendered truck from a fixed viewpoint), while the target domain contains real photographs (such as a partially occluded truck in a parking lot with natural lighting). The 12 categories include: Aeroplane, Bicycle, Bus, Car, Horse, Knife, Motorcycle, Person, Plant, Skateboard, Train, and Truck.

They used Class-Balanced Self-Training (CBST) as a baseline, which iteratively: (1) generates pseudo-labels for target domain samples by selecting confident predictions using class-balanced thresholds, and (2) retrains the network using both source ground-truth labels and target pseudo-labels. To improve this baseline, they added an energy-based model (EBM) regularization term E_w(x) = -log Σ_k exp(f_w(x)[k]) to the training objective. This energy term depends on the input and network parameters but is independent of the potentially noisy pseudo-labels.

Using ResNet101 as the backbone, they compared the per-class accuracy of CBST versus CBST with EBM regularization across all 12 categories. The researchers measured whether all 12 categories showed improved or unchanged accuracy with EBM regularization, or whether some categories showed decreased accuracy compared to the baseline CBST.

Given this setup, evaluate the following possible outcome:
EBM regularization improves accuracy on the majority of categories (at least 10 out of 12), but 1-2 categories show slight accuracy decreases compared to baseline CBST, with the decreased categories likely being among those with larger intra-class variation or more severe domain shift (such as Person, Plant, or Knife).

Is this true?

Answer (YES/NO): NO